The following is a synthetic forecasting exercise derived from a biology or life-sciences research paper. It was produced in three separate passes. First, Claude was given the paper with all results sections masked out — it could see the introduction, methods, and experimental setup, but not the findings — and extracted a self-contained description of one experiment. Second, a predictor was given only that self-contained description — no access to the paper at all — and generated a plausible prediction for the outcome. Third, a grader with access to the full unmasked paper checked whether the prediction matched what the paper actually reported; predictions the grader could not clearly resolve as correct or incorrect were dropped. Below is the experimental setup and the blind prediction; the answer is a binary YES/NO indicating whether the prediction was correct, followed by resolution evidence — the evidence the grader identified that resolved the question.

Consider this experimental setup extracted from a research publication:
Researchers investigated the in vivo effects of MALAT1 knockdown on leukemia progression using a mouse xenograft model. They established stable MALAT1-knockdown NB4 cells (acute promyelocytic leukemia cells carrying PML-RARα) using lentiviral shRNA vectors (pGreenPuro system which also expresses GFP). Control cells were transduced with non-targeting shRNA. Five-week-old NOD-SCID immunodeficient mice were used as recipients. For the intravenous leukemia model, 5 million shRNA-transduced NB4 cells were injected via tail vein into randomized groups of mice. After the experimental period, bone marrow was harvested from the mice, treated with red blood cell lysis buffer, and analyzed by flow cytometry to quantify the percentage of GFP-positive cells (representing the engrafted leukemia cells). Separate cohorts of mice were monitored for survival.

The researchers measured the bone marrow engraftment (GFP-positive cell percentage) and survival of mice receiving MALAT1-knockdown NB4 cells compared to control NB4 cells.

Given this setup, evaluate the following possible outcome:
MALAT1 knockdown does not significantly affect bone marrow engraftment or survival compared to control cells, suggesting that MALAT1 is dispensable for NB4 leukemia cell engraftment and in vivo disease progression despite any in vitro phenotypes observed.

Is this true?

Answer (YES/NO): NO